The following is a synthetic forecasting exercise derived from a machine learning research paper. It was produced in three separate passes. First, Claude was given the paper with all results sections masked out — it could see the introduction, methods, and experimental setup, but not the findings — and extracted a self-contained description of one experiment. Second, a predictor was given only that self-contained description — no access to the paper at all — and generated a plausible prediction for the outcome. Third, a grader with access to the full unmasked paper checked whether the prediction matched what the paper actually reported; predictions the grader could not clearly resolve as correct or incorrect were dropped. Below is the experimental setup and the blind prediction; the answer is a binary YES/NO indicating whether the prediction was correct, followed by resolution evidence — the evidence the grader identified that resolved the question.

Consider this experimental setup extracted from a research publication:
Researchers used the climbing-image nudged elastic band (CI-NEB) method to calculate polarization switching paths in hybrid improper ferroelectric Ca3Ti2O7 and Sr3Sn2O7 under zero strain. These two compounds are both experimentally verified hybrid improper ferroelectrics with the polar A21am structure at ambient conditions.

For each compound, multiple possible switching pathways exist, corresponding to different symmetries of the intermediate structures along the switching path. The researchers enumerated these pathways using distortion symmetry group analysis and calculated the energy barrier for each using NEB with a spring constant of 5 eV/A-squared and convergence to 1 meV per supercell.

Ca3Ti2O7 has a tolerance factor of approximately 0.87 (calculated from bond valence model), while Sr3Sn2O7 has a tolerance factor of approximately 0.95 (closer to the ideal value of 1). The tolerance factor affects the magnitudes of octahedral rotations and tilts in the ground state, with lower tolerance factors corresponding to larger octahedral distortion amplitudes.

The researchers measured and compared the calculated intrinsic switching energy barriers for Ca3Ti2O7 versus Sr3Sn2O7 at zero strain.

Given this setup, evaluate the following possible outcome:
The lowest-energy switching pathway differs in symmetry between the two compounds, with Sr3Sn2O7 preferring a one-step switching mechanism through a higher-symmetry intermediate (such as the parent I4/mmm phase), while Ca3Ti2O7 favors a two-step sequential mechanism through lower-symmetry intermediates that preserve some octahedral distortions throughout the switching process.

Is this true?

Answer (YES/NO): NO